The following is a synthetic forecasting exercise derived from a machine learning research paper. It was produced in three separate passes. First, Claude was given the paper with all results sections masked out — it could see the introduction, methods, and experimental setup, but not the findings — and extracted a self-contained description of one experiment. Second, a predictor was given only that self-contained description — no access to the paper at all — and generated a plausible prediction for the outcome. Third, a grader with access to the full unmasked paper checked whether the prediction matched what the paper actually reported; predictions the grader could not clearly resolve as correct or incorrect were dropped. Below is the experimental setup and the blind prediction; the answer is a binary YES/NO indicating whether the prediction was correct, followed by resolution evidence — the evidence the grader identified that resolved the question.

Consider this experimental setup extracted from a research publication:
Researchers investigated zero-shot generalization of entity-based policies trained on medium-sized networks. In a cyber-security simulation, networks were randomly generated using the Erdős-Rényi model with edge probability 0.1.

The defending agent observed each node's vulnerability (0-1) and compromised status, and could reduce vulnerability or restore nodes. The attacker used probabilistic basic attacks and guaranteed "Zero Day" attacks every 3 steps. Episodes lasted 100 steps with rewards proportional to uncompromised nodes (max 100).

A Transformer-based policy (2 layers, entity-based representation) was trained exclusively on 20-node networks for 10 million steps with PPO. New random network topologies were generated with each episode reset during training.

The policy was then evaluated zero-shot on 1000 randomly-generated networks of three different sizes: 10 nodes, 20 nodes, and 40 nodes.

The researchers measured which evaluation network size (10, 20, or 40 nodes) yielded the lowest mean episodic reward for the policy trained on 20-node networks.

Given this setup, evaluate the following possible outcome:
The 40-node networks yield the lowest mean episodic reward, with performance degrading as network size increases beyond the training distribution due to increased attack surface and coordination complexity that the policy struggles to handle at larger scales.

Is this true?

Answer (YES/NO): NO